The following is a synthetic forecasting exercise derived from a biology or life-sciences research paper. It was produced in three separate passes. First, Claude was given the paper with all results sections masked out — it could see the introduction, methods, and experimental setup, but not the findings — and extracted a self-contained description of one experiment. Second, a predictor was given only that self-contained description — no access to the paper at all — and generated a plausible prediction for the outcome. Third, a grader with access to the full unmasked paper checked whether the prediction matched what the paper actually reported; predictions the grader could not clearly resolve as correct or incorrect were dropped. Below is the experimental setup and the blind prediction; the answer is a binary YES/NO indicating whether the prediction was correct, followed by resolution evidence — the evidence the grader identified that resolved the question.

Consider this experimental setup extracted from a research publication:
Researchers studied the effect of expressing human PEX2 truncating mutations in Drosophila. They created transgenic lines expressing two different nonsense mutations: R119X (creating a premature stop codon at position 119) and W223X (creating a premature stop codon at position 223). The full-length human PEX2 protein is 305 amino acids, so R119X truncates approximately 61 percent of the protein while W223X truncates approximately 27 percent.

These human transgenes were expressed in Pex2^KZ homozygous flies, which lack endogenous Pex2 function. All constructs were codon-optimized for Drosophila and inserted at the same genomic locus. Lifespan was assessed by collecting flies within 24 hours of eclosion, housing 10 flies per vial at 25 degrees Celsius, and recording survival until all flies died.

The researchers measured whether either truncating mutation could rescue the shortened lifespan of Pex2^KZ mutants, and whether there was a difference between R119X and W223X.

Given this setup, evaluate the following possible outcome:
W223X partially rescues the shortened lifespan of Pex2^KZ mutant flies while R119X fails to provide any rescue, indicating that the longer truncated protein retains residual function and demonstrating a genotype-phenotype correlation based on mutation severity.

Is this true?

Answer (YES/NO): NO